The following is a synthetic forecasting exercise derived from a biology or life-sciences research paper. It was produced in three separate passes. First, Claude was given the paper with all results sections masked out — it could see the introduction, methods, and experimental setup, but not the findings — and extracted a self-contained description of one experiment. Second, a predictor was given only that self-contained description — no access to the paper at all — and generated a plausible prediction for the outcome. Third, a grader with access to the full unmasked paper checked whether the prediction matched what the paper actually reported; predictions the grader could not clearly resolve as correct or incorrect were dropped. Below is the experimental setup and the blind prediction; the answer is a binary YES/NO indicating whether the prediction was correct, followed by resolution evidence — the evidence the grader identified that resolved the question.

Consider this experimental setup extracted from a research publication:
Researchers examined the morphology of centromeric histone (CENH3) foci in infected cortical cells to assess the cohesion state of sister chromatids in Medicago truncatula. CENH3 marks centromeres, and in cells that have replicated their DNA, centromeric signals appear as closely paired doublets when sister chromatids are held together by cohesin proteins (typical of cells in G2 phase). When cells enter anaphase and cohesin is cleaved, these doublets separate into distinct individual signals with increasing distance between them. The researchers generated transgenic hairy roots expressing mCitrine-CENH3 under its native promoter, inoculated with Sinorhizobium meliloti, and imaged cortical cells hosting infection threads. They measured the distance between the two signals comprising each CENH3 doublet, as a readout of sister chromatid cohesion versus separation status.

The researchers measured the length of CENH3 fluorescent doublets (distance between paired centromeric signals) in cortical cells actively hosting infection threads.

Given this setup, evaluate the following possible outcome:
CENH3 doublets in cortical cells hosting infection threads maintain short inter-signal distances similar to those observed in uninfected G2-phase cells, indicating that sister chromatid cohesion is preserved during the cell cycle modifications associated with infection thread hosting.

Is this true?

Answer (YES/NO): YES